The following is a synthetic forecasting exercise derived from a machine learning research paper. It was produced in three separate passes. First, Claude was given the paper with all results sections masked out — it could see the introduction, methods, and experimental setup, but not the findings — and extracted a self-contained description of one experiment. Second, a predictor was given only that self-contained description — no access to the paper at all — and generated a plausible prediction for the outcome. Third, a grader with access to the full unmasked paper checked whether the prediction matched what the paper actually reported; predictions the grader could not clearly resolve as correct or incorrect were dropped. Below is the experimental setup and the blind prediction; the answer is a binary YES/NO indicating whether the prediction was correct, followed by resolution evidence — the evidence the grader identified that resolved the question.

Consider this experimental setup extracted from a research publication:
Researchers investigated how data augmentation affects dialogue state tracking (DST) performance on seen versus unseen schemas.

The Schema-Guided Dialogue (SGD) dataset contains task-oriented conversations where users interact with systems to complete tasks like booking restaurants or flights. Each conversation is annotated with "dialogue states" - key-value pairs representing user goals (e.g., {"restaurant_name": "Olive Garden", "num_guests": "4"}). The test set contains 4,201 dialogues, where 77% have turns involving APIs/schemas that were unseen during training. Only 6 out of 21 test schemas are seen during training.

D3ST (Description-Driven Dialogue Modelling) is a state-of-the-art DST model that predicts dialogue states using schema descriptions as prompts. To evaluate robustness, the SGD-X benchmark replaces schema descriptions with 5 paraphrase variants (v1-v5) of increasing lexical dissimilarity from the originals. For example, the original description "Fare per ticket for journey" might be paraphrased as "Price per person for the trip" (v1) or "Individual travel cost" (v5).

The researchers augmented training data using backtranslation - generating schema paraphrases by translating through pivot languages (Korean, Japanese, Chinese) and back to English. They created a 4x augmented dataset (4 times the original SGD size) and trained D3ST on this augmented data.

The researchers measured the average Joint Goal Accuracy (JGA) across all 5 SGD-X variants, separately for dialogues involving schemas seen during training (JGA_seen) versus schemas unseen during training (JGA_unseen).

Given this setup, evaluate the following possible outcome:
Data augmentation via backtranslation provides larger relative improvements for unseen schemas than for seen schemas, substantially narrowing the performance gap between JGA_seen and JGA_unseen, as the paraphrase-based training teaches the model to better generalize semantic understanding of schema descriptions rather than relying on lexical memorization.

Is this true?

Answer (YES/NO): NO